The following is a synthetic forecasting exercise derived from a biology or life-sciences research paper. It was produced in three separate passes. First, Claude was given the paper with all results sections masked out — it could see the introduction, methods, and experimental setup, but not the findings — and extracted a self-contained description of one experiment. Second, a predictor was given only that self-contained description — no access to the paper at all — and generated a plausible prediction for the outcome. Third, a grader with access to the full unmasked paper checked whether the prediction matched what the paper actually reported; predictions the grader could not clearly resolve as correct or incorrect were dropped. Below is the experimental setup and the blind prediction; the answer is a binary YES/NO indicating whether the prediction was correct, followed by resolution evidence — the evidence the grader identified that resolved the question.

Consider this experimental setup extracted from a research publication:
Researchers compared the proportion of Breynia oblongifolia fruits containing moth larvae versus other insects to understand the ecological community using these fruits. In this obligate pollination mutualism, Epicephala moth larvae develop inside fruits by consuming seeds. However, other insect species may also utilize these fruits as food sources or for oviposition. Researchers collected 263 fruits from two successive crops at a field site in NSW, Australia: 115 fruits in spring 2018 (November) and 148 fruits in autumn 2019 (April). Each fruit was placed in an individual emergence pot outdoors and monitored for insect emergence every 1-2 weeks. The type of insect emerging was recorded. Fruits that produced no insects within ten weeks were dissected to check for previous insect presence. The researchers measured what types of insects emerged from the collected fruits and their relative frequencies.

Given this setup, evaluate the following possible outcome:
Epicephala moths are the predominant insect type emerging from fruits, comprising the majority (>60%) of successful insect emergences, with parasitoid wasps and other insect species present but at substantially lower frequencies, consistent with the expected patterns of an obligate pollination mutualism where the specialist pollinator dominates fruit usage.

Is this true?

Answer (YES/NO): YES